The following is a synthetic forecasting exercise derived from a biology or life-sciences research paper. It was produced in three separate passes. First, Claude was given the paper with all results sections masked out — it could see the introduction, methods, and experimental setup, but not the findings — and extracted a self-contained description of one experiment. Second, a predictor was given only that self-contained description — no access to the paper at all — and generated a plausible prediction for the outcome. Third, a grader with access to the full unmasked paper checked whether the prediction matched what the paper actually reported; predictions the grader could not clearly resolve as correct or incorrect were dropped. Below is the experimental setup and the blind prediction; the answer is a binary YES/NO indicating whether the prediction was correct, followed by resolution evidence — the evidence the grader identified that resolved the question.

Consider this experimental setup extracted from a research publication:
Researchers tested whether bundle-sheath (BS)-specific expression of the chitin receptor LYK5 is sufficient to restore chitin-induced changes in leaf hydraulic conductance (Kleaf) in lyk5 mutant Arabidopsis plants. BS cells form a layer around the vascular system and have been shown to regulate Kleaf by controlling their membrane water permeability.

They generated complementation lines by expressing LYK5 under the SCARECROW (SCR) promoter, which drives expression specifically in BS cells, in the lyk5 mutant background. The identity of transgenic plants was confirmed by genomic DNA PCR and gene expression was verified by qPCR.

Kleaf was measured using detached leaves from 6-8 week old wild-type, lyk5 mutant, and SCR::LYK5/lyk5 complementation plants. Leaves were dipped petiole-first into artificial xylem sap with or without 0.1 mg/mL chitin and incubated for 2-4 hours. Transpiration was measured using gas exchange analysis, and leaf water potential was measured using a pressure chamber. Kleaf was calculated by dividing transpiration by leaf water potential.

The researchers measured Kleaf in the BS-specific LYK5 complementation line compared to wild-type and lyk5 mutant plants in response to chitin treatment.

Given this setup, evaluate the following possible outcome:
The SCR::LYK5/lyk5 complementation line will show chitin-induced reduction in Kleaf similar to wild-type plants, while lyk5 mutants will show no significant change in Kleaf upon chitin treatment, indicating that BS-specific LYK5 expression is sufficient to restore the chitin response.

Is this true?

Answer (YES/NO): YES